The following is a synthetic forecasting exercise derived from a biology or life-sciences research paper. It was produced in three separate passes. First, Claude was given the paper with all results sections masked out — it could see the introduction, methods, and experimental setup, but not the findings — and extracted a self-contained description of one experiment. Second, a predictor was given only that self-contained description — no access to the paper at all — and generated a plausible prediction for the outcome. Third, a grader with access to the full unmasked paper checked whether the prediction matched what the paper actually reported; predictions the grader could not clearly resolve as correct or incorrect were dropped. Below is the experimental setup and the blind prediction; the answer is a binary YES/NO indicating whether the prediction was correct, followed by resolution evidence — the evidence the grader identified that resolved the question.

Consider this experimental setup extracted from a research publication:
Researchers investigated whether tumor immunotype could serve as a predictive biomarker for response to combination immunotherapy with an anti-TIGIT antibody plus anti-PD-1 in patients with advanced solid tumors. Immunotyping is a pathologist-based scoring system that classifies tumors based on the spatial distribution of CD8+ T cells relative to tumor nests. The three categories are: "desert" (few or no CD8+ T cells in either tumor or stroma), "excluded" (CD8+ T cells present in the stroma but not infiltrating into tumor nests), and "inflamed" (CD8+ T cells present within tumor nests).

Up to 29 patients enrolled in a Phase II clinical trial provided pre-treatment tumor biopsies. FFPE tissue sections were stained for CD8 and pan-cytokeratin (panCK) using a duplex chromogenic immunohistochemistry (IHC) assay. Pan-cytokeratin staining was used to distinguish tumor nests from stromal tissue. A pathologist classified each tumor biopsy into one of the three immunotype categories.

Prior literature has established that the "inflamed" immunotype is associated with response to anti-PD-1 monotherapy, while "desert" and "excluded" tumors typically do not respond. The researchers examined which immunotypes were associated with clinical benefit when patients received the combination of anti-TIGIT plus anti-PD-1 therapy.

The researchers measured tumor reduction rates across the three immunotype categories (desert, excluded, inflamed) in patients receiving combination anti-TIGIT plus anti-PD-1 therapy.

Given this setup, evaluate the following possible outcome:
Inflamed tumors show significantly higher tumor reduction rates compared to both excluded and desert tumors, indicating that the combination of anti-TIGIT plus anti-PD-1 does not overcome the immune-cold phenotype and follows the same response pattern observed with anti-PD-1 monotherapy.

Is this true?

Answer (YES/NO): NO